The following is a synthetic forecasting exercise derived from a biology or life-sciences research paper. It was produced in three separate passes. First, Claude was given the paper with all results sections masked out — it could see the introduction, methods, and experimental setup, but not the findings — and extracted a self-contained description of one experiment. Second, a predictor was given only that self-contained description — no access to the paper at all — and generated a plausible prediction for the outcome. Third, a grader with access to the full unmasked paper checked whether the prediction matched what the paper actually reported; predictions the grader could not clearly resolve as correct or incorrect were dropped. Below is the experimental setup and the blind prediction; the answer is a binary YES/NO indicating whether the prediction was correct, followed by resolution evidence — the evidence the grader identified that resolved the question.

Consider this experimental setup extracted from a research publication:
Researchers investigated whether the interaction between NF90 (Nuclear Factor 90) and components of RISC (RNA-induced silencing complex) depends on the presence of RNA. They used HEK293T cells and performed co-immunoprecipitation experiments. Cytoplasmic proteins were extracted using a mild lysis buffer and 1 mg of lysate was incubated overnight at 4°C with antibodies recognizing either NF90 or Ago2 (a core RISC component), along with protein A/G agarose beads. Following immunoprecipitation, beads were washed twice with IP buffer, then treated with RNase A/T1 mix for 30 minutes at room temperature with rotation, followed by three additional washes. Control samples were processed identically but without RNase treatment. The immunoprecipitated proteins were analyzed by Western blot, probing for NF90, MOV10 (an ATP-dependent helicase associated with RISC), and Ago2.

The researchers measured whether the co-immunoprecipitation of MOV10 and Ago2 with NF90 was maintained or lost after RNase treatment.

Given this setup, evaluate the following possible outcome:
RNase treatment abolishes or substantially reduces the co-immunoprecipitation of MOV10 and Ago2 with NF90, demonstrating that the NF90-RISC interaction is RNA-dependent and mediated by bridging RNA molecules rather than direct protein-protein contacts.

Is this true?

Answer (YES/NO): YES